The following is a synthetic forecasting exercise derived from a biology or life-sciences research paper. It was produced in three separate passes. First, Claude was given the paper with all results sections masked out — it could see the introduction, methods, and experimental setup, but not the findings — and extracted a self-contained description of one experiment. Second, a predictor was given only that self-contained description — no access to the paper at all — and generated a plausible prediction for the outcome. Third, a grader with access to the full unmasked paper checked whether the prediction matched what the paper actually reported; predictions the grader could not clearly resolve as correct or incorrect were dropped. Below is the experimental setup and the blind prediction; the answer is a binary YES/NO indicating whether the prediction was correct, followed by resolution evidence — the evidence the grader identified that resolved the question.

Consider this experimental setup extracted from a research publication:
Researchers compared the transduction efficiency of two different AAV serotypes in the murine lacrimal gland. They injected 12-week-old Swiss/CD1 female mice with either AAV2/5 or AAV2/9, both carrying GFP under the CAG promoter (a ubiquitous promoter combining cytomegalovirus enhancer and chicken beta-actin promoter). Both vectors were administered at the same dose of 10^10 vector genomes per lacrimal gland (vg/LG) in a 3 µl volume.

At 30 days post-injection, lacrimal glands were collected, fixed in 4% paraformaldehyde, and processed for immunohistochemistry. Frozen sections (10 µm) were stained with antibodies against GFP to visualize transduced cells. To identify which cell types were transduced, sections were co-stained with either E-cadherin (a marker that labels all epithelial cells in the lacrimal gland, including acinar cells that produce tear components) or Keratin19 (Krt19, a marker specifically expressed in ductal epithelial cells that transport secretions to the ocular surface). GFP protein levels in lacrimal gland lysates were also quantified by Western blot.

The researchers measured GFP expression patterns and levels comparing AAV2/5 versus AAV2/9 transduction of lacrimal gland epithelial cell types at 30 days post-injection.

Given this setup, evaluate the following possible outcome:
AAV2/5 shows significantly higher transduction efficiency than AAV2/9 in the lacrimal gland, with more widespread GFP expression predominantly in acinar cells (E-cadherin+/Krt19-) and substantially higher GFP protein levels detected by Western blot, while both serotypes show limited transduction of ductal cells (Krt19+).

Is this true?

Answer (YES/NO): NO